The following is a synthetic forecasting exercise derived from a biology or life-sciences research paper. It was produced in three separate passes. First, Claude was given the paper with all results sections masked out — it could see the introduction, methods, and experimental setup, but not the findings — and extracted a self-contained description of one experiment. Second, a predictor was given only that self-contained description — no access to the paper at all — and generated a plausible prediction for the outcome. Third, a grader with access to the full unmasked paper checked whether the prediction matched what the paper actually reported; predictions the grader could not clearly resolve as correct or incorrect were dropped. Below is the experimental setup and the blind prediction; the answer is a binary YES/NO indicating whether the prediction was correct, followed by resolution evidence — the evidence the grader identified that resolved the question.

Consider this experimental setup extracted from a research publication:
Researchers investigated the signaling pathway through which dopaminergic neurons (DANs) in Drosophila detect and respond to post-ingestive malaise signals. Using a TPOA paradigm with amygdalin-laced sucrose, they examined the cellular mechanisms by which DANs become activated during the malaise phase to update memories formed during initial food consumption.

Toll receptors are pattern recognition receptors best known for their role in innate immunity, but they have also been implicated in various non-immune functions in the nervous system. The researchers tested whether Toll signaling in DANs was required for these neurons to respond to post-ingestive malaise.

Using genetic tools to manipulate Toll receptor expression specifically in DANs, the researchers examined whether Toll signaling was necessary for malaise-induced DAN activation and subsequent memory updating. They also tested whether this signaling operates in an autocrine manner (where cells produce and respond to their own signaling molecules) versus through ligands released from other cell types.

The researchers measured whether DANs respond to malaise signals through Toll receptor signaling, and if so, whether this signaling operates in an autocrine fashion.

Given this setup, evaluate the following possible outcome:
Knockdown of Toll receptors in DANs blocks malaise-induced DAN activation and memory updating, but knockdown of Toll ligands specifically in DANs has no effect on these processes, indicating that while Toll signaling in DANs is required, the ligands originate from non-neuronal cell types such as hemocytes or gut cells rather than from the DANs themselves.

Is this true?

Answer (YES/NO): NO